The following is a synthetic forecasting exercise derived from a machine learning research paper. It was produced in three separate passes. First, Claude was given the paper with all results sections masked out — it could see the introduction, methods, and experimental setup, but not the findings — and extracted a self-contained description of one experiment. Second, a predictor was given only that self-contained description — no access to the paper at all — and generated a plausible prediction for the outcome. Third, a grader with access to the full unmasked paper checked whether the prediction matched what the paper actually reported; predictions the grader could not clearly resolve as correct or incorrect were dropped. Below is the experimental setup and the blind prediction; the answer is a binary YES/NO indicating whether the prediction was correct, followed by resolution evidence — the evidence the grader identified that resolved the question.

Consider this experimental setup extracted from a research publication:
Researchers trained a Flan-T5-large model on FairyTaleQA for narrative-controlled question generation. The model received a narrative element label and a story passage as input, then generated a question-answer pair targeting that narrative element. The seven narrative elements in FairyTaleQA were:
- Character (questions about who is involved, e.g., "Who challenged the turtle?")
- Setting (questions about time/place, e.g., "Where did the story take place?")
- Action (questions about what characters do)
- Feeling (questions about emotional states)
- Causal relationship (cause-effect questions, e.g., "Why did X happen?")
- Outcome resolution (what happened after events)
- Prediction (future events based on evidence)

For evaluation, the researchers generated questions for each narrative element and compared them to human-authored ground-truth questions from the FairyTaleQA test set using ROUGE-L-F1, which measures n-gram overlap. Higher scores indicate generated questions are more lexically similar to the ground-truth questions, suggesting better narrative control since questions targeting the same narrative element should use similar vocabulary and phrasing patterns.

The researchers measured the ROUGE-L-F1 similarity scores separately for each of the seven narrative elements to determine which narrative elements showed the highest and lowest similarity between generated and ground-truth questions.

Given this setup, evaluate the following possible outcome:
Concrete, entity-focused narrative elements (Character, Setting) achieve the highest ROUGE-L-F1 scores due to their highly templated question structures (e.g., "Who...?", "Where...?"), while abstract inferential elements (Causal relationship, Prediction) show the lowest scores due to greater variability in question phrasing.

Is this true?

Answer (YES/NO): NO